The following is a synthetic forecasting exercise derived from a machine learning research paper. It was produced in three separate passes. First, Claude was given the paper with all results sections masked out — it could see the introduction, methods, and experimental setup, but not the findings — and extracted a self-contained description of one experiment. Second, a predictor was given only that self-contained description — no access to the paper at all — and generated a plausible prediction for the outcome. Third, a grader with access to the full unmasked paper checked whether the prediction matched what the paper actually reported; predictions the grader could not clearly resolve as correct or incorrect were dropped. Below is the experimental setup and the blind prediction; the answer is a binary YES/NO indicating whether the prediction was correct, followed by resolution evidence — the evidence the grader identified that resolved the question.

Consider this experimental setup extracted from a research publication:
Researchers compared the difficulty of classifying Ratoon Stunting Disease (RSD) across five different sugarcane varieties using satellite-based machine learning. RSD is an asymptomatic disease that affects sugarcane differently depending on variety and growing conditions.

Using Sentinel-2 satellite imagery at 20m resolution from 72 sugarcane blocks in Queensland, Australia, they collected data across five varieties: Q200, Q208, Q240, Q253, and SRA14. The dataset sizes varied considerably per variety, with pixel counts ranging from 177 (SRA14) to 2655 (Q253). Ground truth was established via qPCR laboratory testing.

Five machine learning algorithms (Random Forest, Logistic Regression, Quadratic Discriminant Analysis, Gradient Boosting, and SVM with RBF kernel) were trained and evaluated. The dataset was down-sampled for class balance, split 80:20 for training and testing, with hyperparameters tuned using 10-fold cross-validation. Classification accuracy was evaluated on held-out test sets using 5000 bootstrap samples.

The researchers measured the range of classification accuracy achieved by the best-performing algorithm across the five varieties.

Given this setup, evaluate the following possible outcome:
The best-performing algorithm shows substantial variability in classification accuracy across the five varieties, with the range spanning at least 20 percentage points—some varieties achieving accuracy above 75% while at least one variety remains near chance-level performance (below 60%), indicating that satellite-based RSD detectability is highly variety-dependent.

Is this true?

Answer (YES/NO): NO